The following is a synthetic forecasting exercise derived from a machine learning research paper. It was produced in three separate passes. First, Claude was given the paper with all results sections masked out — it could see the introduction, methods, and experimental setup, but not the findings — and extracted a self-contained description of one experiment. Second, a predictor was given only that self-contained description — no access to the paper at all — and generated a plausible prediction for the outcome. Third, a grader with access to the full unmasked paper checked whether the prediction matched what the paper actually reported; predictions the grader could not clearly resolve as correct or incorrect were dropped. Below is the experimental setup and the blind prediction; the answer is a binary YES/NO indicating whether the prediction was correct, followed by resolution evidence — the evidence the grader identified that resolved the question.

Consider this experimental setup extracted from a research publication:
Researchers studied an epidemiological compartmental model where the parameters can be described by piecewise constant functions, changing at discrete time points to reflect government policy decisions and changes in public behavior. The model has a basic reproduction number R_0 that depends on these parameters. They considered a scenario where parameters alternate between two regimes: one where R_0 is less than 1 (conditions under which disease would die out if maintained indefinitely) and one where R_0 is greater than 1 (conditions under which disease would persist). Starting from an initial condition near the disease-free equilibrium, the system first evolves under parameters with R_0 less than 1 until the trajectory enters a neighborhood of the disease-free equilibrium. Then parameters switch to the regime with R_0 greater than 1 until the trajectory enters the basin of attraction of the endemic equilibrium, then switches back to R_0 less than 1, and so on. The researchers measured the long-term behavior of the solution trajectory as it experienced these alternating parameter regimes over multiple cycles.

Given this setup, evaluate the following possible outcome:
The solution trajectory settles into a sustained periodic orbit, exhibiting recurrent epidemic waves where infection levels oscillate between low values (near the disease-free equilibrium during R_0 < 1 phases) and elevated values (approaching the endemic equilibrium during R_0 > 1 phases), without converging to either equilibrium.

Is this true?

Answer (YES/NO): NO